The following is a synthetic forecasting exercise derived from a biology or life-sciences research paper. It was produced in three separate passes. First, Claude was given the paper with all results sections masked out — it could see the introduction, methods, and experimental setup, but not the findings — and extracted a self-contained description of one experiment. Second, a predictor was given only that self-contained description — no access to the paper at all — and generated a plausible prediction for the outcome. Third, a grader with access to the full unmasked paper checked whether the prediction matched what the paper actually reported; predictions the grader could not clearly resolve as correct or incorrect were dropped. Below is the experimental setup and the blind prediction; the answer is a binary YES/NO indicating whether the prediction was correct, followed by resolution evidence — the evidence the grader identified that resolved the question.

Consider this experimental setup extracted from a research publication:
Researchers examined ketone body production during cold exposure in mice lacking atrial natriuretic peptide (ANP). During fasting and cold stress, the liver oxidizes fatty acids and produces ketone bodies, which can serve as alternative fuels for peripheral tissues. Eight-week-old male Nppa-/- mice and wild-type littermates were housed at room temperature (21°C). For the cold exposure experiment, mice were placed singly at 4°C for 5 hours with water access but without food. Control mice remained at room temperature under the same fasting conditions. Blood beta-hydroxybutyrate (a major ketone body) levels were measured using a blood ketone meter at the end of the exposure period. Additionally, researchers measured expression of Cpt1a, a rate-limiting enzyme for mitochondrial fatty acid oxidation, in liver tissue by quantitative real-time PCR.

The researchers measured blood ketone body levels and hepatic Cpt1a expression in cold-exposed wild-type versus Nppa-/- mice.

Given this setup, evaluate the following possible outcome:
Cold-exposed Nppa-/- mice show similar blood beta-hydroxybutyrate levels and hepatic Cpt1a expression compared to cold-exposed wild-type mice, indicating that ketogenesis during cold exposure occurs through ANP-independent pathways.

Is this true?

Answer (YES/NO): NO